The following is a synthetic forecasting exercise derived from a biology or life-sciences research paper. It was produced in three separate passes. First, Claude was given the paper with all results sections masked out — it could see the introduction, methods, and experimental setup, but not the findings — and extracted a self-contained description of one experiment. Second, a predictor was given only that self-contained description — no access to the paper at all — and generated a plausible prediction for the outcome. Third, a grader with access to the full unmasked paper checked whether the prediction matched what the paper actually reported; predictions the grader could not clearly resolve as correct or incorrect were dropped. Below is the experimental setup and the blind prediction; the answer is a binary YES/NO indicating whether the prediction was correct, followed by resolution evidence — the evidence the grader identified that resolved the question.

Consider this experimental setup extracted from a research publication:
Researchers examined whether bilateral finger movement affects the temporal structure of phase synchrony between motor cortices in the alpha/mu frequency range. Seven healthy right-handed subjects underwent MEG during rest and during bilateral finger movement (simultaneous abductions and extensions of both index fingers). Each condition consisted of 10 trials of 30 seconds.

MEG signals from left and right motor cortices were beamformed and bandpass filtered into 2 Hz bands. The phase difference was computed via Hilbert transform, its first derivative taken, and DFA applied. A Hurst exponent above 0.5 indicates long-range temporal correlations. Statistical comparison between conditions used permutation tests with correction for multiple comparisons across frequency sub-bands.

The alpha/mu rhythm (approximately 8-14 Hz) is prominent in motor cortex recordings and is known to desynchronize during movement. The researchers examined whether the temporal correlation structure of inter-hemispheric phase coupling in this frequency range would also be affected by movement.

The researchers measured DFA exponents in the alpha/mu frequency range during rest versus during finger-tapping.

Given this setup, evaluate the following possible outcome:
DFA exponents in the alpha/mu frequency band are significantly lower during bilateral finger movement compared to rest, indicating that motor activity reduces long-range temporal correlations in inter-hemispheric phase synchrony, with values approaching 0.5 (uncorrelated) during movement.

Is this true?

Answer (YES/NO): YES